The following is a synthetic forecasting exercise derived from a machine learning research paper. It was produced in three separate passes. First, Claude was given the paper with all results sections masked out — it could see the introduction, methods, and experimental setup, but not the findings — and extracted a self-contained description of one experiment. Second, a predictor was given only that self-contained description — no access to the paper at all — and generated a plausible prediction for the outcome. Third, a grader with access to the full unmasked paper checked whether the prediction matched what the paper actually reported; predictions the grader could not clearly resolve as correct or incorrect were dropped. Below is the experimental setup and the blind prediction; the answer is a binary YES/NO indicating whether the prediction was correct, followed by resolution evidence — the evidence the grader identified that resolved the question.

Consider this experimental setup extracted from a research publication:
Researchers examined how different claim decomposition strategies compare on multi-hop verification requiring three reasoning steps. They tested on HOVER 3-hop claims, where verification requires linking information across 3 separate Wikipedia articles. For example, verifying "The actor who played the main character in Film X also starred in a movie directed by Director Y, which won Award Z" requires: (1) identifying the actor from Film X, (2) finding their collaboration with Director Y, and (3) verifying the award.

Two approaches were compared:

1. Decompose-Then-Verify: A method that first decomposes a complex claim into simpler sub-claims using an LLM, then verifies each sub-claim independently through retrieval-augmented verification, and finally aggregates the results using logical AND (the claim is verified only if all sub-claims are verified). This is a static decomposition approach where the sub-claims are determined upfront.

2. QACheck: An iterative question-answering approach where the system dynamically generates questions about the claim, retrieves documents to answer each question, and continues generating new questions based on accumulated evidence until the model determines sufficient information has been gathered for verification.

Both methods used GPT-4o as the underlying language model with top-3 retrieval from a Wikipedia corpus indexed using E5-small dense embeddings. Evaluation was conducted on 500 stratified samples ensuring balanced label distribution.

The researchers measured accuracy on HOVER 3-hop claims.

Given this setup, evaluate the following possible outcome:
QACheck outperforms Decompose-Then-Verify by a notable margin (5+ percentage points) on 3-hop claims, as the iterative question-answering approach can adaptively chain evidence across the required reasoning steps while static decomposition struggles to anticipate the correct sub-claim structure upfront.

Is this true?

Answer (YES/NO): NO